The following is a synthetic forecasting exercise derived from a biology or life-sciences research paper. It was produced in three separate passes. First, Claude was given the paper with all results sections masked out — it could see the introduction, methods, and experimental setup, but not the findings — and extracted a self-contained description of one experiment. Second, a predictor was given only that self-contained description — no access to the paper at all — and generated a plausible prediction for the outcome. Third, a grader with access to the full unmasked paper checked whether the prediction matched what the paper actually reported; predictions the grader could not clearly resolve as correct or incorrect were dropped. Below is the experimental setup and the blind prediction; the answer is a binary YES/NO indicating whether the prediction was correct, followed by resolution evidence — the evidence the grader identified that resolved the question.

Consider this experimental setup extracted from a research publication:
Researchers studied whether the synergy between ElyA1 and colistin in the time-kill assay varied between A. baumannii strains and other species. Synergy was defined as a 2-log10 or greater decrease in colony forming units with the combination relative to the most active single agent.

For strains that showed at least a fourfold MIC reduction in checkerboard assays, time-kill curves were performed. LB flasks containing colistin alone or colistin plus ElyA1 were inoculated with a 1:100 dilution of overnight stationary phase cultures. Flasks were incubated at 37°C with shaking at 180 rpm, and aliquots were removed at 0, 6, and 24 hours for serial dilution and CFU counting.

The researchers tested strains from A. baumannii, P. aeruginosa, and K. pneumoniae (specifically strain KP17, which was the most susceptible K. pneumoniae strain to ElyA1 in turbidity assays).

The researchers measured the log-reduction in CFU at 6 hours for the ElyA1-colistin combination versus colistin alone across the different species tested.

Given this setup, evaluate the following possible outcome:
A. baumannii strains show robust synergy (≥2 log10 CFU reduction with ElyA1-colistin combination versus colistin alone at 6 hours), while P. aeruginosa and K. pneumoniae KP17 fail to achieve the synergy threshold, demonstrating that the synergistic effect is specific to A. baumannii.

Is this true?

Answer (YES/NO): NO